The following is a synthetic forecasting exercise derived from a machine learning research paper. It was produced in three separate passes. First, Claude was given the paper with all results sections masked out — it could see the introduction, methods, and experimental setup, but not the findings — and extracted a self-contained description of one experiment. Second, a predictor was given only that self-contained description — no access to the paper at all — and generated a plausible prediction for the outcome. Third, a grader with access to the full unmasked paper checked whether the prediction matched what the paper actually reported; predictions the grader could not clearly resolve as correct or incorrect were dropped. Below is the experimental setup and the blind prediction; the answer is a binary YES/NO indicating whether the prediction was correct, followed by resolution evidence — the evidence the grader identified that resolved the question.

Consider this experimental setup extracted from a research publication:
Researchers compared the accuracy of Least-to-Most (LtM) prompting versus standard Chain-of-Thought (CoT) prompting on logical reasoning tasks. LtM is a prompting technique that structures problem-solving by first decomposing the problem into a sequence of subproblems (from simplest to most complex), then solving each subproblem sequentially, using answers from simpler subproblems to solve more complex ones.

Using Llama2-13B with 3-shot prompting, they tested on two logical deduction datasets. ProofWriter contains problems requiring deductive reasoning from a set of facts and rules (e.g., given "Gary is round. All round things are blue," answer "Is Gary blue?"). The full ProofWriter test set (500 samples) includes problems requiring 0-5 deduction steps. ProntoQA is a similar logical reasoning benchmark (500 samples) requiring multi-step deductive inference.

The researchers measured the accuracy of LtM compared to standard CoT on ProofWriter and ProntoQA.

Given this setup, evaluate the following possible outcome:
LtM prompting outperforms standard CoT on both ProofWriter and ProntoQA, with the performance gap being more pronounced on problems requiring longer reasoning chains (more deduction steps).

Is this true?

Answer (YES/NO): NO